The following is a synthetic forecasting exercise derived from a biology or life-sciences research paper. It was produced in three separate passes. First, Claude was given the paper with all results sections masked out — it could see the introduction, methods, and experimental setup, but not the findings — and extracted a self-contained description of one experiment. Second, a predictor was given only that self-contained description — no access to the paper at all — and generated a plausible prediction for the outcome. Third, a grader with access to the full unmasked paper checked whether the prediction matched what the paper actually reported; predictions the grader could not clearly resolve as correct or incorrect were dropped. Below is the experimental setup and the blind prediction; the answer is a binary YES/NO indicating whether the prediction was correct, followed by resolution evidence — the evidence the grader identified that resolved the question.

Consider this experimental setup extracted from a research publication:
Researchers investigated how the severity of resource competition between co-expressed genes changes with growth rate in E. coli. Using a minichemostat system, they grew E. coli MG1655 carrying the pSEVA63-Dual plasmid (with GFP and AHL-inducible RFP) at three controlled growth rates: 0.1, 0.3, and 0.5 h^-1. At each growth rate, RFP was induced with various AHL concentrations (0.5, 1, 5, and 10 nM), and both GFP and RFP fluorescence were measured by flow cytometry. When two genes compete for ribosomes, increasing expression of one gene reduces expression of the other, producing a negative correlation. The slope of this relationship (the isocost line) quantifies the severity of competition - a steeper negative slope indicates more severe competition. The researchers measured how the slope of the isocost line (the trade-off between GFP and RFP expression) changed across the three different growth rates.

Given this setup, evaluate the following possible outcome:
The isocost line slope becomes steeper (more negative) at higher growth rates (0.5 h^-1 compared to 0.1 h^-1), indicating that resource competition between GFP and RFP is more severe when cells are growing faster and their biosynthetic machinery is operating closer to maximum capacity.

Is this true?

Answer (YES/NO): NO